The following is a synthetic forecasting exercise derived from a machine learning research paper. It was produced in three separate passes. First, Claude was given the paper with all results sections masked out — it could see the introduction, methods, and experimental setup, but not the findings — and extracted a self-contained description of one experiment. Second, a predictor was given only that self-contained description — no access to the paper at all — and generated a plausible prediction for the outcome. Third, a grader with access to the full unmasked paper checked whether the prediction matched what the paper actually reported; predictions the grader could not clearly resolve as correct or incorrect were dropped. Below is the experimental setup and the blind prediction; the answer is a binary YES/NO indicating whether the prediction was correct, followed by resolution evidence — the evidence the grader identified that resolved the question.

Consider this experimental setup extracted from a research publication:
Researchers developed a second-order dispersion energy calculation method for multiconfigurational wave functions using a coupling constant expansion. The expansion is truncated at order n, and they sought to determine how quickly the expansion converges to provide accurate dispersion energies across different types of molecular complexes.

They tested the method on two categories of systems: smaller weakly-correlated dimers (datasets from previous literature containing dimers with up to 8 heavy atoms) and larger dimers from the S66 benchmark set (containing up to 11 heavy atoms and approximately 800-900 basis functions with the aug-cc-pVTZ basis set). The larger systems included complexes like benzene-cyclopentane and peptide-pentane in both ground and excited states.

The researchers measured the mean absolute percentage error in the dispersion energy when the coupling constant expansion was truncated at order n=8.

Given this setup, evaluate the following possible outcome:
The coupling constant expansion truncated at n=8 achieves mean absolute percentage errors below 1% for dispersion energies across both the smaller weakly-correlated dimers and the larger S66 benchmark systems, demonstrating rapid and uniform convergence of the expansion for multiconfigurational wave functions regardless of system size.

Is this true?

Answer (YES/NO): NO